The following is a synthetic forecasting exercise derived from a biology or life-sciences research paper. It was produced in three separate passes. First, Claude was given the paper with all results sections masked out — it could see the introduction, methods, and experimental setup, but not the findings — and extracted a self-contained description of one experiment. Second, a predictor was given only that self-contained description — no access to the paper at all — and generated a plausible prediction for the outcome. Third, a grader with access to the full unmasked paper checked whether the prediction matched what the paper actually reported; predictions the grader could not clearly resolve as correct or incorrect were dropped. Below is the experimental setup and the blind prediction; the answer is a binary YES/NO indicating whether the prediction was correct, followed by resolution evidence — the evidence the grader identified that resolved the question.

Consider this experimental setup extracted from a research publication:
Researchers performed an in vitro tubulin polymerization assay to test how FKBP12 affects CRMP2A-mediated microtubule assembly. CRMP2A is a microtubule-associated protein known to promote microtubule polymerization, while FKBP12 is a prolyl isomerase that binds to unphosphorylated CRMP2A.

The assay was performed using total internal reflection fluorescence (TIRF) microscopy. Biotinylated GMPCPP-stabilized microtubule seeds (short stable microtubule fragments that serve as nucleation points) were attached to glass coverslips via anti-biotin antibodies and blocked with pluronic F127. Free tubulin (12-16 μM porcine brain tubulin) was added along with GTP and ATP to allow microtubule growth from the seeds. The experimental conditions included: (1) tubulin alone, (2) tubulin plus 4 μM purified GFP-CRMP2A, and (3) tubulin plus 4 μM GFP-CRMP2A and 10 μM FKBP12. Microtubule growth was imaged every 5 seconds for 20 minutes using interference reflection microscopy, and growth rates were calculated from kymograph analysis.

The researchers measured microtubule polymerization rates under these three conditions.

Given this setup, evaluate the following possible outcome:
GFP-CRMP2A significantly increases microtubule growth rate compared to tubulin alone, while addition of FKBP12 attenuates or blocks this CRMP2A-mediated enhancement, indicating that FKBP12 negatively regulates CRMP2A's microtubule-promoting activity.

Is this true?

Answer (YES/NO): YES